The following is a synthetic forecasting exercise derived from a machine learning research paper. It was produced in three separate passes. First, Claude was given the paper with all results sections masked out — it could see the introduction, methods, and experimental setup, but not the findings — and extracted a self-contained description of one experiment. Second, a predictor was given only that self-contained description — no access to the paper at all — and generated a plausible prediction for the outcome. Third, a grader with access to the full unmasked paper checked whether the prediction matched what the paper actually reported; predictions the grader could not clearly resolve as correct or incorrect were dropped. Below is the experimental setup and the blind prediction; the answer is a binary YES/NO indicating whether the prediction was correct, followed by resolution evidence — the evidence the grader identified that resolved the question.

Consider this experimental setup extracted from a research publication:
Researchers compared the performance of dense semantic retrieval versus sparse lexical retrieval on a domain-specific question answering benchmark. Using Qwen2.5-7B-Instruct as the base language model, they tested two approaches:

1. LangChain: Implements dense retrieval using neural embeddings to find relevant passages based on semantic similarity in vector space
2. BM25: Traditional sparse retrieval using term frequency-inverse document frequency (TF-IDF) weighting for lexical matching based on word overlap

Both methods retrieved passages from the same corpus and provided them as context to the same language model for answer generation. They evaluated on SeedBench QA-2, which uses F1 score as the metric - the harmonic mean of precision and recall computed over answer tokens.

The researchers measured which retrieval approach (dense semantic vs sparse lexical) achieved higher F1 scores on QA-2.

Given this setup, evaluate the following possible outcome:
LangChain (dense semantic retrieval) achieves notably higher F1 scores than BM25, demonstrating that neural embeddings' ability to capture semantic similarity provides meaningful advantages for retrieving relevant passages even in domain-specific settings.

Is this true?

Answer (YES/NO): NO